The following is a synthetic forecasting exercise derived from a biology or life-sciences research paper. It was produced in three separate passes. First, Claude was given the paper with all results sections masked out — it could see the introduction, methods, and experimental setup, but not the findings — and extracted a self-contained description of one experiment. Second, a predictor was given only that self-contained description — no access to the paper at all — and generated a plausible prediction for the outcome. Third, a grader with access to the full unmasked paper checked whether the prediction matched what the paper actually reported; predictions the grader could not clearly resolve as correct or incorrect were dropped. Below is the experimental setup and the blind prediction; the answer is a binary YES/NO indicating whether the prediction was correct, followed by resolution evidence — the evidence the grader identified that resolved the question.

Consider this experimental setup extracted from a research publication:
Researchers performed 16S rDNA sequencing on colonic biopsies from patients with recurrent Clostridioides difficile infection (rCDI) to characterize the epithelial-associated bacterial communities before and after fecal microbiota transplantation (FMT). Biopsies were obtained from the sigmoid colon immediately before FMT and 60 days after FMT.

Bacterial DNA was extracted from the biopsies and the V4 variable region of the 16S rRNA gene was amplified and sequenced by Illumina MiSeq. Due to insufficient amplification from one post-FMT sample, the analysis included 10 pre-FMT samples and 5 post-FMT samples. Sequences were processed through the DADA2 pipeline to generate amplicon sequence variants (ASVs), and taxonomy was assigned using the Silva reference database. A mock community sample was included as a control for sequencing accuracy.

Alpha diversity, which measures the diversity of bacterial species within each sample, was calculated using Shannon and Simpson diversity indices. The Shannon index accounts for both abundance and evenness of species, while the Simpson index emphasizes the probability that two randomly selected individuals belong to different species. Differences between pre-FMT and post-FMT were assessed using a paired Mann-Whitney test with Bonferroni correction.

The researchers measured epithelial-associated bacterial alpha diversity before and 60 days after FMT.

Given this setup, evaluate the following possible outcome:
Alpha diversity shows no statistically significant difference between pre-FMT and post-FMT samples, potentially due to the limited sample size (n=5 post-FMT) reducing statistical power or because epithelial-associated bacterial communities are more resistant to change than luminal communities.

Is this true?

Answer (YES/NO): NO